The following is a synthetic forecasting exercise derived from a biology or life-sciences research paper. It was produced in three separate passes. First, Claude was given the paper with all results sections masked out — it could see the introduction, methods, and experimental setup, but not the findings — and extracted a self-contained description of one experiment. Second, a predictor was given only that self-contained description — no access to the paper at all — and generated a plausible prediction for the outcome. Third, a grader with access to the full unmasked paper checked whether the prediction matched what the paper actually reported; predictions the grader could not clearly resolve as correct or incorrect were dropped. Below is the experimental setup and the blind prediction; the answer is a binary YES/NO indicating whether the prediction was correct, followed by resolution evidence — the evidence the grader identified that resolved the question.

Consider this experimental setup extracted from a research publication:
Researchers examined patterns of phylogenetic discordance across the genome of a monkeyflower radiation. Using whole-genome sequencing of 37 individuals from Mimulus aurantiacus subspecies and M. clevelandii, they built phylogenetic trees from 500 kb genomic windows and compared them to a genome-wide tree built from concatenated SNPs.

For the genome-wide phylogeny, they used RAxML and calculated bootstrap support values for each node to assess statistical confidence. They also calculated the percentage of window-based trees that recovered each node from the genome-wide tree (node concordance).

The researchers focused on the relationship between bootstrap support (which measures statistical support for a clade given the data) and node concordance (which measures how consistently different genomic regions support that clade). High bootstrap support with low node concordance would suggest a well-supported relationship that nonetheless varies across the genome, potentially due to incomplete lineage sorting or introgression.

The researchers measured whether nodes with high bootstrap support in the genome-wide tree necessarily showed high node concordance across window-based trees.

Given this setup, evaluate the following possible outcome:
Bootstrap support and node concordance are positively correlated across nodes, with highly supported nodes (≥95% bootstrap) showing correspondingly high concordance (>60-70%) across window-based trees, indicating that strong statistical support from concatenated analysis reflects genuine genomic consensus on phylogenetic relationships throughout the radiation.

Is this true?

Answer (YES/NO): NO